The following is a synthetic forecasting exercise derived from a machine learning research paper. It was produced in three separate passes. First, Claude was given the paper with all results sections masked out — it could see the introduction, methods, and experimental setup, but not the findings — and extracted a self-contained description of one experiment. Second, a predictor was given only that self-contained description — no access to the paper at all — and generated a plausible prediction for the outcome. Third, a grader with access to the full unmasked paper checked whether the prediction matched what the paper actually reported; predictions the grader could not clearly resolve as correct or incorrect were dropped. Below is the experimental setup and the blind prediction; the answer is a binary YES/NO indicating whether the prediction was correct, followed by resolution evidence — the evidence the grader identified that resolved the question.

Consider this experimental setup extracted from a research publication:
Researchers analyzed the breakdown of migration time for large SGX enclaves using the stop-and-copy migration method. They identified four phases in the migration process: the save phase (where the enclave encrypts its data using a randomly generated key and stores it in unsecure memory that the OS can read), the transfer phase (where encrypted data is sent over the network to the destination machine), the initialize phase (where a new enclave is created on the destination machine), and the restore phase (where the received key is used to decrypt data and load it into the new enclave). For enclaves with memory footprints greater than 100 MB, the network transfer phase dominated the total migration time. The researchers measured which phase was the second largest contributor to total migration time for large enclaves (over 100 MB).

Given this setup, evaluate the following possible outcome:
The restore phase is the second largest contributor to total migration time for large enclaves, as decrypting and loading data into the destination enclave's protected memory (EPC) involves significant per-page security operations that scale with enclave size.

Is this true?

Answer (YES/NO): NO